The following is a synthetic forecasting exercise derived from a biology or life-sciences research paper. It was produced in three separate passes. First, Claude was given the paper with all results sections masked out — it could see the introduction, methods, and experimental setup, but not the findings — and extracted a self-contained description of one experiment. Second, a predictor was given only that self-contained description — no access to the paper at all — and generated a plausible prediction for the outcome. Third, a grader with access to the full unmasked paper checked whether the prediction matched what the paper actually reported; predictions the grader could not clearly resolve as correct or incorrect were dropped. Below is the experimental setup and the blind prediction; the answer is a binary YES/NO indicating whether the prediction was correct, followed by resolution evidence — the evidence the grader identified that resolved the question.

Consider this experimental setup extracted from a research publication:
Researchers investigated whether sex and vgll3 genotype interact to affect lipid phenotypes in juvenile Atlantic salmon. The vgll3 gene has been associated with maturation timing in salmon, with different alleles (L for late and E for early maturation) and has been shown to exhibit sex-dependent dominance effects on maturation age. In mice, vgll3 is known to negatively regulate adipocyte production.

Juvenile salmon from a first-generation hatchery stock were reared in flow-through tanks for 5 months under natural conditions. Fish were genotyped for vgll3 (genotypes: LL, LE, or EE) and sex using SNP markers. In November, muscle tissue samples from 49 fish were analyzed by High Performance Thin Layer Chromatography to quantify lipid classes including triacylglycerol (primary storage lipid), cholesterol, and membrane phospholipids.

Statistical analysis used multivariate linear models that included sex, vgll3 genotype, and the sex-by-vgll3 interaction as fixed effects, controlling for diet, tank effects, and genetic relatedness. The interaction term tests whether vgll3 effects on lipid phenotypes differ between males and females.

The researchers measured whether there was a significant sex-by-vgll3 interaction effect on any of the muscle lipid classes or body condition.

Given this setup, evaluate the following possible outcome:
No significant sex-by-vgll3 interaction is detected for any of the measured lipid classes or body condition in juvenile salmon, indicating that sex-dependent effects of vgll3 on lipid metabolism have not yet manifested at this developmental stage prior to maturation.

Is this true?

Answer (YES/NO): YES